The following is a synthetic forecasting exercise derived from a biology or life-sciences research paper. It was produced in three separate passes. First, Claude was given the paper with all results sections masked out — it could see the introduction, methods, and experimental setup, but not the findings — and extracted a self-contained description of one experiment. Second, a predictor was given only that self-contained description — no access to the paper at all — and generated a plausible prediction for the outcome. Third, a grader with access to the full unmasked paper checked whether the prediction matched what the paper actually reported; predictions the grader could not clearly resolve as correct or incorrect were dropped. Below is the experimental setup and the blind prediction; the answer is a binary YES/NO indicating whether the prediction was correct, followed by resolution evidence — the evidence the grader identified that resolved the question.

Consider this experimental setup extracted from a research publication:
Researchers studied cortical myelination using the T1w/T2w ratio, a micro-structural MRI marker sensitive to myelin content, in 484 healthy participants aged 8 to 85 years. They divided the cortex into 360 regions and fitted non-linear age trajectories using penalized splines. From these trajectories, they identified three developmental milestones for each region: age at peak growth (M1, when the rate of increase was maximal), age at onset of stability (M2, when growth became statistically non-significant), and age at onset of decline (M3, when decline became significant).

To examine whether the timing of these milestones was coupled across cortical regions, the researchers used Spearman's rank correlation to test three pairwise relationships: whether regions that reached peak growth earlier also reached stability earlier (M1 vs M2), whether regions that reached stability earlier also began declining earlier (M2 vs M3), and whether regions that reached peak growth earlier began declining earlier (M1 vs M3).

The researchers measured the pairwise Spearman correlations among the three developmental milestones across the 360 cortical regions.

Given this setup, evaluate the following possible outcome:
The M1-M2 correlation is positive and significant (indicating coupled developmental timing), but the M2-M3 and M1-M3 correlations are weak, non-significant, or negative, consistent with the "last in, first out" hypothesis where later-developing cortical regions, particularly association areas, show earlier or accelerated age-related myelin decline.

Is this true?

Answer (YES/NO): NO